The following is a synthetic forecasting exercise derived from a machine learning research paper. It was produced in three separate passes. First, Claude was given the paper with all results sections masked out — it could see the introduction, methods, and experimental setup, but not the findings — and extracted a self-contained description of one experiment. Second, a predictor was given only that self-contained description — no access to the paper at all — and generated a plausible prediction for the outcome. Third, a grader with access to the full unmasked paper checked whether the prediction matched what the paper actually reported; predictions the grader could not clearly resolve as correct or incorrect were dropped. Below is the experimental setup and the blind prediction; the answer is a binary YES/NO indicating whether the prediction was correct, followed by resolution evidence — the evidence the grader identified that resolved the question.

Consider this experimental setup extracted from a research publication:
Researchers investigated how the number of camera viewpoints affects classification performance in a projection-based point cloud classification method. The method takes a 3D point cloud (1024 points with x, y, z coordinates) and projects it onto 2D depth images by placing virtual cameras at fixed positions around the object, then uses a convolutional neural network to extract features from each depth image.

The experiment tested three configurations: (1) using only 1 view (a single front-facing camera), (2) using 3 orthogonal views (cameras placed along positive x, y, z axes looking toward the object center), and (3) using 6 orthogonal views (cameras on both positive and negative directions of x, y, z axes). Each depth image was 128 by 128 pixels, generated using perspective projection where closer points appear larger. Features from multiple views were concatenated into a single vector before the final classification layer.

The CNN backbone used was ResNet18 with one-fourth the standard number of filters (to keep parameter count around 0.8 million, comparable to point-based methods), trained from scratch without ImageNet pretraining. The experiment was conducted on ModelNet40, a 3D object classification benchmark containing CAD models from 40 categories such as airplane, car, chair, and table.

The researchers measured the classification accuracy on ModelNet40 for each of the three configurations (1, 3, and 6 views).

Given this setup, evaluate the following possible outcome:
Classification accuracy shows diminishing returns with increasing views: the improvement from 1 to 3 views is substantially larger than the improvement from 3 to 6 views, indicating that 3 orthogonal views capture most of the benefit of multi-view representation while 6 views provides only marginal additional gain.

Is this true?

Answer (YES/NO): YES